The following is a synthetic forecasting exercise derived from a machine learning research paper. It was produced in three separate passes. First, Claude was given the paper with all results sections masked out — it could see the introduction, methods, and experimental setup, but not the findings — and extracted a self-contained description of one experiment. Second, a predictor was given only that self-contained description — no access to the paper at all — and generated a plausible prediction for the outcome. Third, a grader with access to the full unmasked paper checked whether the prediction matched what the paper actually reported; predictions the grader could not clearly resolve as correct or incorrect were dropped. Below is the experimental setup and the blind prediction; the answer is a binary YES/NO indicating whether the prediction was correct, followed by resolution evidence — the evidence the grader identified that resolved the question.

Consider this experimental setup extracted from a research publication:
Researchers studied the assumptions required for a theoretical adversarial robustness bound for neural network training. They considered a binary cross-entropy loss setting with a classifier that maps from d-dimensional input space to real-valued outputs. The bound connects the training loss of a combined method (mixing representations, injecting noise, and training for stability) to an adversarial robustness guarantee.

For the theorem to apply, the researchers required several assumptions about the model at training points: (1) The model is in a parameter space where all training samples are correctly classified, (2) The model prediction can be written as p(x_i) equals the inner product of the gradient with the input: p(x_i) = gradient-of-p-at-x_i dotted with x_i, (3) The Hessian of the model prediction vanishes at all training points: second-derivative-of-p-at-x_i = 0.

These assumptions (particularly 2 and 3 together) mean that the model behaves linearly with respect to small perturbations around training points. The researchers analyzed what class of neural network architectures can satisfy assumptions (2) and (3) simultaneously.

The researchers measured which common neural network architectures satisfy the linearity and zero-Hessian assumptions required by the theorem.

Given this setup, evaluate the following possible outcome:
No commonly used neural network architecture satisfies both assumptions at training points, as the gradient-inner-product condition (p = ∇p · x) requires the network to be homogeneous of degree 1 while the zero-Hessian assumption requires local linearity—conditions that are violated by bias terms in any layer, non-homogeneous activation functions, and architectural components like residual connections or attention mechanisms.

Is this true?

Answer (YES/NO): NO